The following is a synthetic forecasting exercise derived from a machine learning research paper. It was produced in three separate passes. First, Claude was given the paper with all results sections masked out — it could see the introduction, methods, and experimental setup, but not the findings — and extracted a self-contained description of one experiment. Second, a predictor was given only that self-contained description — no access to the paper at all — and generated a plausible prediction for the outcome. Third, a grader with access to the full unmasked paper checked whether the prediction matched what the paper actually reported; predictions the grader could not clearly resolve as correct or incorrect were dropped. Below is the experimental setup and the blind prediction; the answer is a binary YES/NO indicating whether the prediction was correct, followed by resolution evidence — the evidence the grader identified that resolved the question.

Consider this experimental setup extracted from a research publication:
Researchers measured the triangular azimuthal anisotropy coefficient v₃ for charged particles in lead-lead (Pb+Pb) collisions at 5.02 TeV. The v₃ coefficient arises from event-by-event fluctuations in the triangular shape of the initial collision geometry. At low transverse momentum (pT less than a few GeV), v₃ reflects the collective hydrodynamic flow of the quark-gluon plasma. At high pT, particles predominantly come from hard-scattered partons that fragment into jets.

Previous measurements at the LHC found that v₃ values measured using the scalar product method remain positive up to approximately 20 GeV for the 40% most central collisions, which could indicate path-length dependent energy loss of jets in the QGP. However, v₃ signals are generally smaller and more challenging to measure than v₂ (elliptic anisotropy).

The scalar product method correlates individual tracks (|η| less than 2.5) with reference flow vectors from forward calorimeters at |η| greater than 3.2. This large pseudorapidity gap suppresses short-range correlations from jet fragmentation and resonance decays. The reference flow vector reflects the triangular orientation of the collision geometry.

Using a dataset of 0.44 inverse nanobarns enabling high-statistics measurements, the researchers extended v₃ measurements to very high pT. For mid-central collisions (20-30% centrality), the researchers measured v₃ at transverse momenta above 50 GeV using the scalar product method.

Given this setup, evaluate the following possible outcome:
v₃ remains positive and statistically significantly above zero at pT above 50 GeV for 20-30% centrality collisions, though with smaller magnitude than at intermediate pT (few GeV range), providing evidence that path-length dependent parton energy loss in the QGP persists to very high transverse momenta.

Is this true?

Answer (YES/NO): NO